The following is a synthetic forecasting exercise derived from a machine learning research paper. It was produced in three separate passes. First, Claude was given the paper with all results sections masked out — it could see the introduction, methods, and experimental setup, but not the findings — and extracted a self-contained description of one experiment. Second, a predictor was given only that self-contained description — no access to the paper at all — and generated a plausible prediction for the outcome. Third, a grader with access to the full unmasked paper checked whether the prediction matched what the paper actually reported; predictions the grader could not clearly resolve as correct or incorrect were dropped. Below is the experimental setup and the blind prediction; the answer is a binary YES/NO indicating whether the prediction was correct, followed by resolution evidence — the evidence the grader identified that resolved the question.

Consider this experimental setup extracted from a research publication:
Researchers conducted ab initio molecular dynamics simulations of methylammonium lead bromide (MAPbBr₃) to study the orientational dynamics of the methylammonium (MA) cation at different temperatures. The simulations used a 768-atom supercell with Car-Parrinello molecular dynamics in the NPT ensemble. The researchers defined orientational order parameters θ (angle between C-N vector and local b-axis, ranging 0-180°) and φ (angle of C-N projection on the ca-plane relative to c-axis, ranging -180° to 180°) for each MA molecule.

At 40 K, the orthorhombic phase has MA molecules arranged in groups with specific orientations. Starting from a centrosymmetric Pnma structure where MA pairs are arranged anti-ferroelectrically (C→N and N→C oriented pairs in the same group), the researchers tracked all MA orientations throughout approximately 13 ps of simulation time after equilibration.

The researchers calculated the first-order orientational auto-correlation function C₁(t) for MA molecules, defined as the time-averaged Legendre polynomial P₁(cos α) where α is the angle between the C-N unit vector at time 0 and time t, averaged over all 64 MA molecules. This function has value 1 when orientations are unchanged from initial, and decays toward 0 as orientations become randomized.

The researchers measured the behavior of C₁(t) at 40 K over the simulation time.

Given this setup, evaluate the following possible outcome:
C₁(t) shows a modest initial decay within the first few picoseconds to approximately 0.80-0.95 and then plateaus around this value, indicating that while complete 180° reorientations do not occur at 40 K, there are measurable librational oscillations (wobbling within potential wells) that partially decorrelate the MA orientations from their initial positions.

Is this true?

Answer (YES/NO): NO